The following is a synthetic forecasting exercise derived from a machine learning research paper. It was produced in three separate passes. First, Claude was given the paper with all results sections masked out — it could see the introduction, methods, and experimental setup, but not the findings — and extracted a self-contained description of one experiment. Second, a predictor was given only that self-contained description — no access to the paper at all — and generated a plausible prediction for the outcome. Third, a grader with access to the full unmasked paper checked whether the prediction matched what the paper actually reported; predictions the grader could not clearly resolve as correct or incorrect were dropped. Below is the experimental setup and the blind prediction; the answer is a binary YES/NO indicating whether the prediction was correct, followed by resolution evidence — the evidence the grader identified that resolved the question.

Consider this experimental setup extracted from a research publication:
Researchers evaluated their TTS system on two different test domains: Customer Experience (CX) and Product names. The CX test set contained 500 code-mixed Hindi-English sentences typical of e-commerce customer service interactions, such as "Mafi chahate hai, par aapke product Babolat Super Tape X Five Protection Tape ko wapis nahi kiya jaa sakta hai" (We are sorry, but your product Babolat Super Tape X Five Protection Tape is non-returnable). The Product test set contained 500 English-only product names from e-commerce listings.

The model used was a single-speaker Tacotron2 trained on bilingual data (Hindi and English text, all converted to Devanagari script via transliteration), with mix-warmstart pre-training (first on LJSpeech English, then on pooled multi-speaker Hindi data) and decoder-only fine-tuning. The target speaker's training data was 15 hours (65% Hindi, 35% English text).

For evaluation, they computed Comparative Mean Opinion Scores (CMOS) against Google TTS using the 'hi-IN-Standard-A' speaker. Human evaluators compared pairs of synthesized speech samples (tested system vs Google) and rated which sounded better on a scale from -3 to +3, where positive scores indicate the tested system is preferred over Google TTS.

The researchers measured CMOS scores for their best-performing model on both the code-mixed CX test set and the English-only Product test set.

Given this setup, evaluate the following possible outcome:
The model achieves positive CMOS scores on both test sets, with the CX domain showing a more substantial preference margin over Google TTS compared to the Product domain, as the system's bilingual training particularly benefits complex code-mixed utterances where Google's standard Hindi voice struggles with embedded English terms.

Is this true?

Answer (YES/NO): NO